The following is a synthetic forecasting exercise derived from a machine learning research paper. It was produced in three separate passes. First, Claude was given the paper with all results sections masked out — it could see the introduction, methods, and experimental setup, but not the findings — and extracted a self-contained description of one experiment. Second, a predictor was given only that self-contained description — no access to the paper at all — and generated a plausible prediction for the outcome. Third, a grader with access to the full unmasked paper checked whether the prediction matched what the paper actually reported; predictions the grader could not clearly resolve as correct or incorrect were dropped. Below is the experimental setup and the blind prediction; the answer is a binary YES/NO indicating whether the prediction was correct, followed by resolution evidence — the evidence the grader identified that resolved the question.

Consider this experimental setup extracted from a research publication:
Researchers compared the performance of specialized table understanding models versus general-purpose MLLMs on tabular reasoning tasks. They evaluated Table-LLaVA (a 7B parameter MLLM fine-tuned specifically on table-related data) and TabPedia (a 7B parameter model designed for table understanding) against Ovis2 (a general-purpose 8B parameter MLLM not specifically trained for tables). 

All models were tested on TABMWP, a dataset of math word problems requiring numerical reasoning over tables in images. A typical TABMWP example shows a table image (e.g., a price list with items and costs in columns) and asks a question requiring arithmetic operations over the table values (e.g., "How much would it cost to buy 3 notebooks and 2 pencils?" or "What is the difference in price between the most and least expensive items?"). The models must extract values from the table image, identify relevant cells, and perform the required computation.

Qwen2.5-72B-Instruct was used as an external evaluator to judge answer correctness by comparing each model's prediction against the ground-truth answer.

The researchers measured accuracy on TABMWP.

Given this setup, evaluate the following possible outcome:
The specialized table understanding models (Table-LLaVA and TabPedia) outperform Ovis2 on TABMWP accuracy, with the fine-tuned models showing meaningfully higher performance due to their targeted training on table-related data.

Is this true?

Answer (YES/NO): NO